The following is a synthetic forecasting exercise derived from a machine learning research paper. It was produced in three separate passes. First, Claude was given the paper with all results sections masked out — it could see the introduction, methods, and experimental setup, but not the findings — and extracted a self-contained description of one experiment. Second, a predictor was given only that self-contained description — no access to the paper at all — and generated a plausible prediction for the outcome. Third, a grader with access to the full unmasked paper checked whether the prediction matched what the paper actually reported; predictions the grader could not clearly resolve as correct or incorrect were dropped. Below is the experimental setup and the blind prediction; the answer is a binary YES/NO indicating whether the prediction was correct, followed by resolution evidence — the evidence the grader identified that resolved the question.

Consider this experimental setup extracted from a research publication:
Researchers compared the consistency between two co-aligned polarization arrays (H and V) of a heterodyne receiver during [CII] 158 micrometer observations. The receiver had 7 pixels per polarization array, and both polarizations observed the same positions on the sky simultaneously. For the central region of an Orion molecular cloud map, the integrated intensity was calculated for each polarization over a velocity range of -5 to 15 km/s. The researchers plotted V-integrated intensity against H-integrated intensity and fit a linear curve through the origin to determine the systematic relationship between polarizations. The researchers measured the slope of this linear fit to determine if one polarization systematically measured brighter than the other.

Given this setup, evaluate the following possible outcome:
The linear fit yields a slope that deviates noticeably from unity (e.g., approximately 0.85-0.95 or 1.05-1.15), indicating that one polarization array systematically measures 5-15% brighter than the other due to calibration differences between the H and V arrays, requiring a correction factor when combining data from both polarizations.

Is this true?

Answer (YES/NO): NO